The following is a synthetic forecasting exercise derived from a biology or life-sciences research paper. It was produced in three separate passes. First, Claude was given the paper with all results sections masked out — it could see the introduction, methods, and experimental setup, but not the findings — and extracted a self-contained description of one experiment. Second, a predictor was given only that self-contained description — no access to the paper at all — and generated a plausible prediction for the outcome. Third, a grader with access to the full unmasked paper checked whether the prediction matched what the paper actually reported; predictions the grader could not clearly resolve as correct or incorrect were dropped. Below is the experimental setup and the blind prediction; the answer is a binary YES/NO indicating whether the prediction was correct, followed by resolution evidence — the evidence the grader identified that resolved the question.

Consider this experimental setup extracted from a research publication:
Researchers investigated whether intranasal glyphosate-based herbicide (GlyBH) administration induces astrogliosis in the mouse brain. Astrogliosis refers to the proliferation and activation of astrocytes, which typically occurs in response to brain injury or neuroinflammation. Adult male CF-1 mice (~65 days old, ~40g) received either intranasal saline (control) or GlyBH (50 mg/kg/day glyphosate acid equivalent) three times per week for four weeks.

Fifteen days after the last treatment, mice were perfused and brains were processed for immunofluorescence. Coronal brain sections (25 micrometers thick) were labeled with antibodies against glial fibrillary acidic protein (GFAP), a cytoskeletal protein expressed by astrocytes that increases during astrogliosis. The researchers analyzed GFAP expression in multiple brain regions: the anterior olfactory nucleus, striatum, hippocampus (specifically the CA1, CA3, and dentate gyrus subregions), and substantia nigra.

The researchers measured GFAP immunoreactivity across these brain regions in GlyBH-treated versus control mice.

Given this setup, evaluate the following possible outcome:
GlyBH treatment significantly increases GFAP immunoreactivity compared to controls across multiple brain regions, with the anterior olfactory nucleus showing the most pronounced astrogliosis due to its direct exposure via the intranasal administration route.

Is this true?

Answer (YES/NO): NO